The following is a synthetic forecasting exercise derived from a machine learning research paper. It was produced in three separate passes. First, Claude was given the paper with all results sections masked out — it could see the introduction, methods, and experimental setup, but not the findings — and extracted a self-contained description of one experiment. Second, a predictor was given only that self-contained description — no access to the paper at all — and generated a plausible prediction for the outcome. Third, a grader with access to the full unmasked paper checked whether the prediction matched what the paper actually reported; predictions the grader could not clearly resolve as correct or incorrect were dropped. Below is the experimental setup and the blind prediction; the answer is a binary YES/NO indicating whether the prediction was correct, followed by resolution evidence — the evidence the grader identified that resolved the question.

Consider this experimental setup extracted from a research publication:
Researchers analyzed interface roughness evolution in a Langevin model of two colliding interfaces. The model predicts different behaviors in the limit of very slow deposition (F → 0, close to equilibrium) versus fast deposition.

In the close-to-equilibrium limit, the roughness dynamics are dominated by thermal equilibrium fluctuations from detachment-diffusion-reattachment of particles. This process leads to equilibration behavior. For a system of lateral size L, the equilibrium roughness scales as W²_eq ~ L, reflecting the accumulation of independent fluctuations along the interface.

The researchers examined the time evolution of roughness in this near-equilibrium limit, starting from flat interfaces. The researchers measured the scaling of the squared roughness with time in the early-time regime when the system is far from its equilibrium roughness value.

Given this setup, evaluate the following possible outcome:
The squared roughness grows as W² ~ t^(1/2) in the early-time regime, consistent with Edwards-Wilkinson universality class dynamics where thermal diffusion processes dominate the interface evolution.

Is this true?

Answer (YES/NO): YES